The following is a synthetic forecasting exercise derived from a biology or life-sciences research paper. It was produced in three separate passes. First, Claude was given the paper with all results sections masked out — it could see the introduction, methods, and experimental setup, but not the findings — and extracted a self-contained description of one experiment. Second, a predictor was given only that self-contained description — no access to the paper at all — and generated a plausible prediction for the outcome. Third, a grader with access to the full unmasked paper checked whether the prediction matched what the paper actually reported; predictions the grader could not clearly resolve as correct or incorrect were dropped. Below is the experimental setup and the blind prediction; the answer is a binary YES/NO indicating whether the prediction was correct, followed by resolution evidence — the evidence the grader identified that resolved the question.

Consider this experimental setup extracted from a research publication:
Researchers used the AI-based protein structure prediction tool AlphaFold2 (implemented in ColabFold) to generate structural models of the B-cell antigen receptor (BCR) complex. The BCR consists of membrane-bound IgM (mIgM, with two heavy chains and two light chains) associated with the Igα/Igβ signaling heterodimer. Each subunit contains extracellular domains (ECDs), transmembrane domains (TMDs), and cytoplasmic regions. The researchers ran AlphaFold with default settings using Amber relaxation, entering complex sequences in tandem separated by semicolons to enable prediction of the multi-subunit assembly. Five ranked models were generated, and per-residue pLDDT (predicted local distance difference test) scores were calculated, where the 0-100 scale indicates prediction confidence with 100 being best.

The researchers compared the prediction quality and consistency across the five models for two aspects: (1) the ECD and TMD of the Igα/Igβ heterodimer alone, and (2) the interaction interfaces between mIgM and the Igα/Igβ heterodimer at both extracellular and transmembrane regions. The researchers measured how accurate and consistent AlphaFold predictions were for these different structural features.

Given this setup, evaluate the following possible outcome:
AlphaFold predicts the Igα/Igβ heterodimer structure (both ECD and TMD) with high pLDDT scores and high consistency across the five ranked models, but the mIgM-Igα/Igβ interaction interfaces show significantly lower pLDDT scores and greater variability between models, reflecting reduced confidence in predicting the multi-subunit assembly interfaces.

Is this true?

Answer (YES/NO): NO